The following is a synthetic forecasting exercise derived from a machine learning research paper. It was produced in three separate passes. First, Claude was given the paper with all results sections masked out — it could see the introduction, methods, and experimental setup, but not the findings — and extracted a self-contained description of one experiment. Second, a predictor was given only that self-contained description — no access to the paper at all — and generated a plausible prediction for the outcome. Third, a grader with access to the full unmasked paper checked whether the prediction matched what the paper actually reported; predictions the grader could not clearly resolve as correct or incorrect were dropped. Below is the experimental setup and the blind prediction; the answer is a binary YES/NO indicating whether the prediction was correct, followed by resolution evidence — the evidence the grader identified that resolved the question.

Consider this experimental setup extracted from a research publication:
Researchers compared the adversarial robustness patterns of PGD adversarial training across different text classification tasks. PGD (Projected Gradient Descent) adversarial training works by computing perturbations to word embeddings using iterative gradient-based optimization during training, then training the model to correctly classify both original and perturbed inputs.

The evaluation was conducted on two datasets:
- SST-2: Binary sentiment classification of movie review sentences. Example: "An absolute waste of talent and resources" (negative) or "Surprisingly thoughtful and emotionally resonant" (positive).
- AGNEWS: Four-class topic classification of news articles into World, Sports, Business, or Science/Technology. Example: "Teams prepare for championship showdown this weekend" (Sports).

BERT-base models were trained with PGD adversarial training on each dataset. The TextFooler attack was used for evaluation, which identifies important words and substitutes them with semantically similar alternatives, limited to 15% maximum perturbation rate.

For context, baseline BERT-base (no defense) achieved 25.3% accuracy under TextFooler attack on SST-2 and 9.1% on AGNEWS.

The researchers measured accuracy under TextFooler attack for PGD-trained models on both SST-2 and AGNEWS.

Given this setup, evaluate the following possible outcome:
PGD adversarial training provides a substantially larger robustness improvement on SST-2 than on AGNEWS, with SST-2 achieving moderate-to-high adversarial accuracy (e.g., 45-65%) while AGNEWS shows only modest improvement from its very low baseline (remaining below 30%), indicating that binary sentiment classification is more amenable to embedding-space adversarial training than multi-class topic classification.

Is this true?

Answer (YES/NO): NO